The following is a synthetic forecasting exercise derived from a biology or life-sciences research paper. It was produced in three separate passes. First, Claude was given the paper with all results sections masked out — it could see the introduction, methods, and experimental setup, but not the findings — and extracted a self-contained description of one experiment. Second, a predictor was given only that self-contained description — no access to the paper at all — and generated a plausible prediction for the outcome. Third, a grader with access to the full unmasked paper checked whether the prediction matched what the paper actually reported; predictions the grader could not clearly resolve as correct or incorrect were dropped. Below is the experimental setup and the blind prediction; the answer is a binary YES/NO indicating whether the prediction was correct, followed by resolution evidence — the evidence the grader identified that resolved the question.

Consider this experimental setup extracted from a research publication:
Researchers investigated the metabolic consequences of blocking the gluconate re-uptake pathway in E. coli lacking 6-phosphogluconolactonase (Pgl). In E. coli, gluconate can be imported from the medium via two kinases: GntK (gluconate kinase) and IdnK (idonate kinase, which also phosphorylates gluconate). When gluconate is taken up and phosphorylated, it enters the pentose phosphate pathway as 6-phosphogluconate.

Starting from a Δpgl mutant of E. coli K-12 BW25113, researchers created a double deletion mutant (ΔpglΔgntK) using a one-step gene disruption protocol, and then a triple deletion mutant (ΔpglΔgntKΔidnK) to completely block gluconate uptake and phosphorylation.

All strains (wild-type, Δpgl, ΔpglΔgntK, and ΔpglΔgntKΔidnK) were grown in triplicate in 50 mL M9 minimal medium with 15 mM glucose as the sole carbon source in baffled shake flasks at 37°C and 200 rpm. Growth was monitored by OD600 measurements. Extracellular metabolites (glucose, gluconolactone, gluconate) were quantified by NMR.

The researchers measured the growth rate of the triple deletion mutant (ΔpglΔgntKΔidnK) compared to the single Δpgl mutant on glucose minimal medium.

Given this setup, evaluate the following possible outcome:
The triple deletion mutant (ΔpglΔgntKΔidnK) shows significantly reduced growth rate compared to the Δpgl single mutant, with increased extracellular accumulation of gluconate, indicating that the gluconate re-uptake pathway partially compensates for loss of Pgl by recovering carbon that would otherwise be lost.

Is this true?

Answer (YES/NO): YES